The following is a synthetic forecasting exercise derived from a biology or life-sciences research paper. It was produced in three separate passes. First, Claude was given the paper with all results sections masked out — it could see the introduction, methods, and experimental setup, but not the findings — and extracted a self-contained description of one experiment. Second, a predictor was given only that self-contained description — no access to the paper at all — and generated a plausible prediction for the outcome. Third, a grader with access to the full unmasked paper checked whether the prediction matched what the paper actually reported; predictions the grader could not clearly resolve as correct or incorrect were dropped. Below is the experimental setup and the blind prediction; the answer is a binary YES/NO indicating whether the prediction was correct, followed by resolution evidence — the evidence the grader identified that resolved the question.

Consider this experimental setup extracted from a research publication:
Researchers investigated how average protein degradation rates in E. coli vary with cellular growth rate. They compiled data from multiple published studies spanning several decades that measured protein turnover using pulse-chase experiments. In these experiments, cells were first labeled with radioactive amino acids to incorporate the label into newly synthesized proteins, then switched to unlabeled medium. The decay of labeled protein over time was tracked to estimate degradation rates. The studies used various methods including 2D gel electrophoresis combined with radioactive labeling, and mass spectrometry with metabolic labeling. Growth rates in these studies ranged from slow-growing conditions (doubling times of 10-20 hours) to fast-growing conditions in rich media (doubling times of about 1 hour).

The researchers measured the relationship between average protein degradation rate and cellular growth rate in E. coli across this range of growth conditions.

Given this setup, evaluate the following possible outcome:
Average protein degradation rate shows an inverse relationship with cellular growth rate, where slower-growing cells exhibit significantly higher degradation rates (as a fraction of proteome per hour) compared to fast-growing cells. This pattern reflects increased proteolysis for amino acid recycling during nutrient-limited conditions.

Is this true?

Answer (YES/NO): YES